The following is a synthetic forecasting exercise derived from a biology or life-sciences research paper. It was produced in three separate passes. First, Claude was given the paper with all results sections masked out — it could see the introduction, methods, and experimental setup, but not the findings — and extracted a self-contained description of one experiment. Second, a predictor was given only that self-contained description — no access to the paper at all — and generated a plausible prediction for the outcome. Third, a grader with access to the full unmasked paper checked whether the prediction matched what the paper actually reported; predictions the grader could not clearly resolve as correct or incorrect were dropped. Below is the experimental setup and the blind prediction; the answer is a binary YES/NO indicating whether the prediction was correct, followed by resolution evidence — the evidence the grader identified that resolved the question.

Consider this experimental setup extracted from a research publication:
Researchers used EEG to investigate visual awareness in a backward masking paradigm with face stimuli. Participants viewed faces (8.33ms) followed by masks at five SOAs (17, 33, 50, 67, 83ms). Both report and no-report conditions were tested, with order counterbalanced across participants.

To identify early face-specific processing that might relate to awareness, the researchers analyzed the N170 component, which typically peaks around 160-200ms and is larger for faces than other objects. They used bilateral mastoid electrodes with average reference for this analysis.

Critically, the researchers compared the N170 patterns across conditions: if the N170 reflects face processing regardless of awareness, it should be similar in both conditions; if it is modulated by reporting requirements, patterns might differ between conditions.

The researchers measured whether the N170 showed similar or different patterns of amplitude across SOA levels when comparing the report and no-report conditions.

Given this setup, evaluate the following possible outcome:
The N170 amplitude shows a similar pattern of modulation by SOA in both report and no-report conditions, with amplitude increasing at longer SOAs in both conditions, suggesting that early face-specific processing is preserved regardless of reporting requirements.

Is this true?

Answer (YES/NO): YES